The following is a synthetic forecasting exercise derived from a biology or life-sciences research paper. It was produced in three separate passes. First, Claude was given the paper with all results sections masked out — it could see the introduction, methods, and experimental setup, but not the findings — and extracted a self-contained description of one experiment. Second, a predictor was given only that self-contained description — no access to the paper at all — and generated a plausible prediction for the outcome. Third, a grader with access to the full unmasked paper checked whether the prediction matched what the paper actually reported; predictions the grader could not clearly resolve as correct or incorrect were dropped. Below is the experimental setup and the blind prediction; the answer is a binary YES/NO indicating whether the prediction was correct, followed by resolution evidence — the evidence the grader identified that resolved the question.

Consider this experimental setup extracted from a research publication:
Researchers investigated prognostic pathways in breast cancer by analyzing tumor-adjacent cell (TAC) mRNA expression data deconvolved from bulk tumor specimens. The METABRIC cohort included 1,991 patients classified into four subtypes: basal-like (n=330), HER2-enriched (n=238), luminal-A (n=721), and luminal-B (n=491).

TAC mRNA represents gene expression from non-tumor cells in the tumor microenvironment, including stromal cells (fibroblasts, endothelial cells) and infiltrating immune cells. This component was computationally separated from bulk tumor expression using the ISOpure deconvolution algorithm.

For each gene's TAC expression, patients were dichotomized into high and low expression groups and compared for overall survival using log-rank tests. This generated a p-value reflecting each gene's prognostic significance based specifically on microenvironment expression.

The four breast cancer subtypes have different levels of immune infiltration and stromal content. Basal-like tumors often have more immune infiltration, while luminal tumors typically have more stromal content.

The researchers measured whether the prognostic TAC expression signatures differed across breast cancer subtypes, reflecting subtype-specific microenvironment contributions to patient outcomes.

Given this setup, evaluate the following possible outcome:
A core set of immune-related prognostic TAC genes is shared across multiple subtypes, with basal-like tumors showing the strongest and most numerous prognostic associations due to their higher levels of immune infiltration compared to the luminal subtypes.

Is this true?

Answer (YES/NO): NO